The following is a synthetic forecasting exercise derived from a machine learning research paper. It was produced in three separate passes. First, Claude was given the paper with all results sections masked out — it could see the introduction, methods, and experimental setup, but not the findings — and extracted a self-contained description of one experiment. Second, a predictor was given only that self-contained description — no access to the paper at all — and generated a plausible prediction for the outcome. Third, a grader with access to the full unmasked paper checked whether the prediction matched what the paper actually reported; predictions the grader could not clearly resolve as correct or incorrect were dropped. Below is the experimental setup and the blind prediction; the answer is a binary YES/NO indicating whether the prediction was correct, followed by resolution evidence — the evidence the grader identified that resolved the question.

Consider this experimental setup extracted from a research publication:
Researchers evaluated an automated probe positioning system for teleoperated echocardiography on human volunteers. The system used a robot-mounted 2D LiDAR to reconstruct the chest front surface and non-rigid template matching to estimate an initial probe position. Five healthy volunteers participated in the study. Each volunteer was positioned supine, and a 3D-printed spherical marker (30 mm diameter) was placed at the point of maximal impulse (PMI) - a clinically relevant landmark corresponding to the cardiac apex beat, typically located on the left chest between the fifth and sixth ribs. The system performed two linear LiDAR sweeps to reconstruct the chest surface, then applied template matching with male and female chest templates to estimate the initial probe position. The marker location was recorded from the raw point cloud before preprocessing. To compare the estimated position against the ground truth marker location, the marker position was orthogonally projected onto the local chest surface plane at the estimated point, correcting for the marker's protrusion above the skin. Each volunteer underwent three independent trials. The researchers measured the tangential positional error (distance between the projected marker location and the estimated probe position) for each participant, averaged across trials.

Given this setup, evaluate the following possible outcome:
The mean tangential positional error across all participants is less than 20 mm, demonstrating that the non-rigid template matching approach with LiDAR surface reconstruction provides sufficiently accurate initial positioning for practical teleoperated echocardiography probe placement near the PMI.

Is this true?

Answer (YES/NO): NO